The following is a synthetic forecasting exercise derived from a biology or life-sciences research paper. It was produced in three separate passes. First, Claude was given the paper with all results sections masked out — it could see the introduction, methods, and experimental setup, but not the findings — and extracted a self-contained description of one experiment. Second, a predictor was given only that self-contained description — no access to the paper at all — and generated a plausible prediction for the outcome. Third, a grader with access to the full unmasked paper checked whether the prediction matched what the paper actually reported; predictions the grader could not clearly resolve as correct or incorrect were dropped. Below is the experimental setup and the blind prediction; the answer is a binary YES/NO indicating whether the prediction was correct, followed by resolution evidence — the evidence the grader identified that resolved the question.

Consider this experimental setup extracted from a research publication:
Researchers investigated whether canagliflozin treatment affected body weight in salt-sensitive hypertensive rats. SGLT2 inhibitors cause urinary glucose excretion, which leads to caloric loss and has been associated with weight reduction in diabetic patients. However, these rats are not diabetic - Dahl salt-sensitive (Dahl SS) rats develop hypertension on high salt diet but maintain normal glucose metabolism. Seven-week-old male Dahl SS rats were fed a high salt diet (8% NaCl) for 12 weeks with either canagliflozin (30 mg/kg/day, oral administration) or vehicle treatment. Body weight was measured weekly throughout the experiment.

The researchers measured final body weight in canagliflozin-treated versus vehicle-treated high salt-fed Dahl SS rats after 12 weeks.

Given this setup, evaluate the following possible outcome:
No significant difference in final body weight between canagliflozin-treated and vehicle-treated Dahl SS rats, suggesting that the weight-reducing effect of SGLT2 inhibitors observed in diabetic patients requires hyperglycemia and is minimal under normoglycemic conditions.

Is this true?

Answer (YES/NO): NO